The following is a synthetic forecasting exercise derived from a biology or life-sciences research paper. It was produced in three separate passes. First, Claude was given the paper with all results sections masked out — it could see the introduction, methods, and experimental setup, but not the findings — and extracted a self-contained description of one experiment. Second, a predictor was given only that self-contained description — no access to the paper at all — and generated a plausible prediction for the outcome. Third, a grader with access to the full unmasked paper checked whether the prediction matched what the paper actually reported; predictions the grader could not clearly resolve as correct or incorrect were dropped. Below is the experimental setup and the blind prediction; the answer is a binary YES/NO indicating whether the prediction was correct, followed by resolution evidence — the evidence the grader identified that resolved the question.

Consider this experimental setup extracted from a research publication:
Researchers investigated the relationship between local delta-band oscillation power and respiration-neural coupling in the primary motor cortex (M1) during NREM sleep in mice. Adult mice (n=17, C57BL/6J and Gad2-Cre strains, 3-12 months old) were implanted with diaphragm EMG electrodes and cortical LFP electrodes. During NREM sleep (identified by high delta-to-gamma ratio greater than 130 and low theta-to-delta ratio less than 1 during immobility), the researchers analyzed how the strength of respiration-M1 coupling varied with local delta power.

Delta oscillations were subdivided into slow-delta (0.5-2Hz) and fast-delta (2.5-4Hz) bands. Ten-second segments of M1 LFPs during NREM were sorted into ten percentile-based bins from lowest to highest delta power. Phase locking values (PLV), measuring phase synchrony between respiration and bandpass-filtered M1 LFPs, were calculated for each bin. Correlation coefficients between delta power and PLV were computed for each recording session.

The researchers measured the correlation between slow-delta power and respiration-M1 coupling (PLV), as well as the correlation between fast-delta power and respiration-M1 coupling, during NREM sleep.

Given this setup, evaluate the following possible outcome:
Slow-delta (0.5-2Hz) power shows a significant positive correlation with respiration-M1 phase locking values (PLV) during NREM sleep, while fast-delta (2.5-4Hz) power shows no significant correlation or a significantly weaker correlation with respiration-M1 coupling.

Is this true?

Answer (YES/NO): NO